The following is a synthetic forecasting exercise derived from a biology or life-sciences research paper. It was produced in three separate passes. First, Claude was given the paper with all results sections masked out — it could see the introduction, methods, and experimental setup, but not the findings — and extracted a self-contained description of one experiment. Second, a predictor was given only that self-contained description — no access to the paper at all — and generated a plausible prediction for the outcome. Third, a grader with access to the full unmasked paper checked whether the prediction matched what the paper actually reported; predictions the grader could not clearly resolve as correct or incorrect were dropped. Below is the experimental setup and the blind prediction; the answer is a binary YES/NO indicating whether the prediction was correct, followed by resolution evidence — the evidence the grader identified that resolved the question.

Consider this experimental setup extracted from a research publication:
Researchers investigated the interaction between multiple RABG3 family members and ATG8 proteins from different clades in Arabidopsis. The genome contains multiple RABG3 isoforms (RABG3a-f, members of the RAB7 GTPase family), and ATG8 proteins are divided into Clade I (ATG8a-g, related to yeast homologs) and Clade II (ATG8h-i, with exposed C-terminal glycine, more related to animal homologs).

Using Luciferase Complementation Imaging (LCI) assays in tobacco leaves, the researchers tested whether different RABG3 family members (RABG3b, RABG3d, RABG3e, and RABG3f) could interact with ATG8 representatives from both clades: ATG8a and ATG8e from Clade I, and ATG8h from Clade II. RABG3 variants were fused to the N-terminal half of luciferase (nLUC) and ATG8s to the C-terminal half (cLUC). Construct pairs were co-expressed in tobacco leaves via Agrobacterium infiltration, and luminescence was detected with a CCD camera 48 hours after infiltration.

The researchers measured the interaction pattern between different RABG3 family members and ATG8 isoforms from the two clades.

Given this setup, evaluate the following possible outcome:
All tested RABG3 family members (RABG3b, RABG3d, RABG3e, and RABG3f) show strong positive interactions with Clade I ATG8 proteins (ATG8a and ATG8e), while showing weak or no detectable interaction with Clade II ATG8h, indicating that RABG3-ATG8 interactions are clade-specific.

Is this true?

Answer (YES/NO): NO